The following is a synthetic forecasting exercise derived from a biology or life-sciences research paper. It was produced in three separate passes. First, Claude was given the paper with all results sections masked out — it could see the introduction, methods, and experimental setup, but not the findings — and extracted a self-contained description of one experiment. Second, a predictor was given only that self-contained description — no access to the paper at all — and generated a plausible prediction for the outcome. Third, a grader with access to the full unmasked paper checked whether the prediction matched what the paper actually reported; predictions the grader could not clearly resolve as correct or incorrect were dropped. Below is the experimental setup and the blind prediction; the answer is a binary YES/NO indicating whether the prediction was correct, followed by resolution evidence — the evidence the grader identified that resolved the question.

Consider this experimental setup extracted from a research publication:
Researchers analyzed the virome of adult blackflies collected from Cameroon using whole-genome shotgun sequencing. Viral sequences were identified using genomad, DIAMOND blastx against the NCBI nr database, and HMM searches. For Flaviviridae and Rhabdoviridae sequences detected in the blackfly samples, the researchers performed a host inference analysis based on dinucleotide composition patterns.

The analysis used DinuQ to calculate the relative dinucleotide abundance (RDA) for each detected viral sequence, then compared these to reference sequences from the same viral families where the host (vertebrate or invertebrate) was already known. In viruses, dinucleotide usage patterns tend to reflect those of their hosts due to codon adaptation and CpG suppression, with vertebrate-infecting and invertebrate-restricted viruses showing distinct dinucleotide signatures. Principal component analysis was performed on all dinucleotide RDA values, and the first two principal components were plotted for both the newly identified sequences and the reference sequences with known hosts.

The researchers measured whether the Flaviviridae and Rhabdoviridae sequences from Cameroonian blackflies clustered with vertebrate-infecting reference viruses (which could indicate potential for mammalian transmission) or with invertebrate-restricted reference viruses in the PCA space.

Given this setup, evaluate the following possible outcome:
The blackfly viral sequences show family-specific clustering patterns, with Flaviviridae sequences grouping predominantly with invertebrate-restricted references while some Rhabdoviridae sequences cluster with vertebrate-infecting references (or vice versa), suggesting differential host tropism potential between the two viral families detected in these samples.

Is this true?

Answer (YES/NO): NO